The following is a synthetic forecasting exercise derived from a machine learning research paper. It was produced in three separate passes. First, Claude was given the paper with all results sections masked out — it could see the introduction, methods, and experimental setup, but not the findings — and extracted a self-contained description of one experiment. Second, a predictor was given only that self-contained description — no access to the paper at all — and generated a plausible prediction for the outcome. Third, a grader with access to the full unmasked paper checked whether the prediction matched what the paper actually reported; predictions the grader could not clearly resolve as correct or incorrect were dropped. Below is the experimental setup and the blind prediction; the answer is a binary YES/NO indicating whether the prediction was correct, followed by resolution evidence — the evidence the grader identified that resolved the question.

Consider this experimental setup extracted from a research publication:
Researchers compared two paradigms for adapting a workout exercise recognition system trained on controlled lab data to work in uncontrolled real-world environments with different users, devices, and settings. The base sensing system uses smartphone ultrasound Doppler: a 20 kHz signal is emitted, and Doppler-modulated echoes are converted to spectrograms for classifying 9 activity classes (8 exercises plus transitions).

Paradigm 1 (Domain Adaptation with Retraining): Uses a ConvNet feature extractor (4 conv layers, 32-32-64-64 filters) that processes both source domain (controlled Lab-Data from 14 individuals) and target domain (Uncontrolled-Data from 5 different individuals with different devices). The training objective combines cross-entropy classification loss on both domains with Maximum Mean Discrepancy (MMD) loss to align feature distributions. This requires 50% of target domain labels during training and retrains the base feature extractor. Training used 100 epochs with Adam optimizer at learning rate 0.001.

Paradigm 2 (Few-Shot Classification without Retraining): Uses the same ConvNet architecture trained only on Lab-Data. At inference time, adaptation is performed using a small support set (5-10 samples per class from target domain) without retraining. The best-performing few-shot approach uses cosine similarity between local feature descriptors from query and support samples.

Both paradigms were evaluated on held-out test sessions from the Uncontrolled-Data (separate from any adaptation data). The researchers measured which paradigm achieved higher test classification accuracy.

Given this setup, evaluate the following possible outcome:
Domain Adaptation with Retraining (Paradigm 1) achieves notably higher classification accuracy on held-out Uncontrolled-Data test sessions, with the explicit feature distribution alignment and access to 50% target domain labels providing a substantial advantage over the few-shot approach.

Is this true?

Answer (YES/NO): NO